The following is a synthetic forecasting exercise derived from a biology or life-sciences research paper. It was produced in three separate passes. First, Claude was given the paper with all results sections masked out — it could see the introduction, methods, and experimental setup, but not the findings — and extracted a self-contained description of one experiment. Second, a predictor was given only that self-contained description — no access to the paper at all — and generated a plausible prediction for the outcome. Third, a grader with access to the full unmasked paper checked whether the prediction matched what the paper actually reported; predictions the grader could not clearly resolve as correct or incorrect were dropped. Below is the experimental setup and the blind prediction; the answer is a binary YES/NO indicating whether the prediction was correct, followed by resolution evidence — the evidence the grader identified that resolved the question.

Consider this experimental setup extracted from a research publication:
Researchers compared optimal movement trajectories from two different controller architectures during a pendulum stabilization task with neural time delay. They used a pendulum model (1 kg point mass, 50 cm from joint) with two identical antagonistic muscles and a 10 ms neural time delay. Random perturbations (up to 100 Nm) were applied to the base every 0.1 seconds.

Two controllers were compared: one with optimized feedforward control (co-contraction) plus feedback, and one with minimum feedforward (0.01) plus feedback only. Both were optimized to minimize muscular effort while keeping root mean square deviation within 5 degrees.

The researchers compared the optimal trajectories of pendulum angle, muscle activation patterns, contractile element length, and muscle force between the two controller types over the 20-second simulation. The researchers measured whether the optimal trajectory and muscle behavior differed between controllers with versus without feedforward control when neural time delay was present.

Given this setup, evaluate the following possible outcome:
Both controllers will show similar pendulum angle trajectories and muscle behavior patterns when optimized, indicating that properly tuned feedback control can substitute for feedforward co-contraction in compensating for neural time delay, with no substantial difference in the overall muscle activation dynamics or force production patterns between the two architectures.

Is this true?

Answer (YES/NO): NO